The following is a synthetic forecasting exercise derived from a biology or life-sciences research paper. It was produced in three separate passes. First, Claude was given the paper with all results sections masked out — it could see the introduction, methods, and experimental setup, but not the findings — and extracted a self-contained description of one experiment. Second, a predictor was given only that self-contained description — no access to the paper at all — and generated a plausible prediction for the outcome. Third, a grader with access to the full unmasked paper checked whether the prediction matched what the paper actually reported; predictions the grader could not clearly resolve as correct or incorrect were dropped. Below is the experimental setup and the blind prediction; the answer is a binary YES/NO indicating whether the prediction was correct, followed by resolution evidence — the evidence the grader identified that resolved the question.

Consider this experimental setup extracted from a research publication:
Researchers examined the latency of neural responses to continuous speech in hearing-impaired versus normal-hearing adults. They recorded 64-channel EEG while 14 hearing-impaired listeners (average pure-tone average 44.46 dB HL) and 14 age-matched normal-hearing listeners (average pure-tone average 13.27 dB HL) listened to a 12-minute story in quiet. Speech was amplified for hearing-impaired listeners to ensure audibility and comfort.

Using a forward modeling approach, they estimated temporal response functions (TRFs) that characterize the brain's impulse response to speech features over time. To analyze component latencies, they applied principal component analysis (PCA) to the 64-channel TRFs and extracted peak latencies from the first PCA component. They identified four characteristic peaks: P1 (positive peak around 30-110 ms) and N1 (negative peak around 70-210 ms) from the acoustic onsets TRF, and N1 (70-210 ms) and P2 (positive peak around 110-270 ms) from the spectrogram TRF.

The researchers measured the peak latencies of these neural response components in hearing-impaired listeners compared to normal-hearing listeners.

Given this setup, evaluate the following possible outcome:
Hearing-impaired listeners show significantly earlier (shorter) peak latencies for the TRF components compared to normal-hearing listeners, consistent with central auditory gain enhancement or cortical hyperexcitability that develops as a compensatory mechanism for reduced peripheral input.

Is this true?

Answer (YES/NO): NO